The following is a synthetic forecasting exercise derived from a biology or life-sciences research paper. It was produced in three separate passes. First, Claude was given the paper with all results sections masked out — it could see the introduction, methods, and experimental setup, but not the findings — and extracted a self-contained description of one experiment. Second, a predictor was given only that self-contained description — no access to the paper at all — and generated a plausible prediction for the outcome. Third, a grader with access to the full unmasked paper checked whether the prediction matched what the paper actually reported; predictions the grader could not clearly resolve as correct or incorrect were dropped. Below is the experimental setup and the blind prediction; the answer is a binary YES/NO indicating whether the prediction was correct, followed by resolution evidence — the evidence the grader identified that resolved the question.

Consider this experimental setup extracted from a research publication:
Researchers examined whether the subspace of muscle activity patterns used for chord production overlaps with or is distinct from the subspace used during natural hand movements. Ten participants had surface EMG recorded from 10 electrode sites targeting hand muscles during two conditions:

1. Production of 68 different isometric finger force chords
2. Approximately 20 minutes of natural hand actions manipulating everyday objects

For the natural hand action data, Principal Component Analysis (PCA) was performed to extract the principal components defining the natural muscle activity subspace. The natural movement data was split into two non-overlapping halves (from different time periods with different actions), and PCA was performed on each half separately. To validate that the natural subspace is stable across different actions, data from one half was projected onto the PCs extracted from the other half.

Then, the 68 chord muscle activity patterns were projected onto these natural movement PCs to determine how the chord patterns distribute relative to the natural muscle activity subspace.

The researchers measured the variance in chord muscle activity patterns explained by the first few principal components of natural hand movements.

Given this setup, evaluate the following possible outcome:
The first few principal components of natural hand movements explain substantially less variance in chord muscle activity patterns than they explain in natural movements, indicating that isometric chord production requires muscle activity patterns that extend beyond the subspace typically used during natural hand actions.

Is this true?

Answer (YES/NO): YES